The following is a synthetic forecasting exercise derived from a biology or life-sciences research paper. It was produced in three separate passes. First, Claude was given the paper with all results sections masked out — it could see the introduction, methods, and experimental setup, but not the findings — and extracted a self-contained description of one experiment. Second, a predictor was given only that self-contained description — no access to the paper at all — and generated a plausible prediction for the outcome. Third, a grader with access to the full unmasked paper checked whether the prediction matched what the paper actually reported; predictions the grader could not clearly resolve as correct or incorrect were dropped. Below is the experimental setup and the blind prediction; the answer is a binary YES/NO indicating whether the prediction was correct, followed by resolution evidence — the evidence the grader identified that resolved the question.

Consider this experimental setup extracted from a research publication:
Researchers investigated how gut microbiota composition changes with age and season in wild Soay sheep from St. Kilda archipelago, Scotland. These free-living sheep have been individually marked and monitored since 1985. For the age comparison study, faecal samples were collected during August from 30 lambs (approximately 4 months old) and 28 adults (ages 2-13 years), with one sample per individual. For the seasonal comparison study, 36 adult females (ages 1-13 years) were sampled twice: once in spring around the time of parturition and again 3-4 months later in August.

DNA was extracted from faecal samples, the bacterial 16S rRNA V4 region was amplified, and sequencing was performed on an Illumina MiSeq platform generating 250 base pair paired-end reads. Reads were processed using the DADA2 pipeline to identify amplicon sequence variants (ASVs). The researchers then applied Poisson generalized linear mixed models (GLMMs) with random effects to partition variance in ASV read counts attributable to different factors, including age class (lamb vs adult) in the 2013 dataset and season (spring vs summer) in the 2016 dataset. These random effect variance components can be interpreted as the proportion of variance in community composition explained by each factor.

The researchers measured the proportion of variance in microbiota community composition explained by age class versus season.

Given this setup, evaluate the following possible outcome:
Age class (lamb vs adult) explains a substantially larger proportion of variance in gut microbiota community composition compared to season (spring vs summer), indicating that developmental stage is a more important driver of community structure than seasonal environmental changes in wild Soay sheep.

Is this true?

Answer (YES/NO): YES